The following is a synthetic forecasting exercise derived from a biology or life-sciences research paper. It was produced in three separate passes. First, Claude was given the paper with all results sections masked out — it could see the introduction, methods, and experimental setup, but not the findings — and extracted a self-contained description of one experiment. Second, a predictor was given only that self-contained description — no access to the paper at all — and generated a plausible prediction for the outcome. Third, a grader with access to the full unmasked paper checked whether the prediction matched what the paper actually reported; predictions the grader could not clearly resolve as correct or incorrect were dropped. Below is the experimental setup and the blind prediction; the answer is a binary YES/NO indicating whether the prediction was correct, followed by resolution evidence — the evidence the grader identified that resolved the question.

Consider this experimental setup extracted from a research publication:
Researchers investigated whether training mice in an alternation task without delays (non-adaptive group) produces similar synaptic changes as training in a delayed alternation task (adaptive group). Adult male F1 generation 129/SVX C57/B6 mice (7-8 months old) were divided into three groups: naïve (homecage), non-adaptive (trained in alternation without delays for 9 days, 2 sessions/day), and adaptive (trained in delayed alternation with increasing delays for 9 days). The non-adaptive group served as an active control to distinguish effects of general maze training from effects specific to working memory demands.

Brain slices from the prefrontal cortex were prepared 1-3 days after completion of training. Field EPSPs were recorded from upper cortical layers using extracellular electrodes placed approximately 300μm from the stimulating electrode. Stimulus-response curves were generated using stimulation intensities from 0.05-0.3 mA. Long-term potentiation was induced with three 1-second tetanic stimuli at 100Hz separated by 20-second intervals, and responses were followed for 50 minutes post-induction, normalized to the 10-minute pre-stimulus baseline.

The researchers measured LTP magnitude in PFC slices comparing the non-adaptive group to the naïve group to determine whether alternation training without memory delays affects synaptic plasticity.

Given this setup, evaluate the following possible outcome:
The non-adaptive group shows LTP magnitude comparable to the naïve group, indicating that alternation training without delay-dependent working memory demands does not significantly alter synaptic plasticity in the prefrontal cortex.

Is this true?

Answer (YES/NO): YES